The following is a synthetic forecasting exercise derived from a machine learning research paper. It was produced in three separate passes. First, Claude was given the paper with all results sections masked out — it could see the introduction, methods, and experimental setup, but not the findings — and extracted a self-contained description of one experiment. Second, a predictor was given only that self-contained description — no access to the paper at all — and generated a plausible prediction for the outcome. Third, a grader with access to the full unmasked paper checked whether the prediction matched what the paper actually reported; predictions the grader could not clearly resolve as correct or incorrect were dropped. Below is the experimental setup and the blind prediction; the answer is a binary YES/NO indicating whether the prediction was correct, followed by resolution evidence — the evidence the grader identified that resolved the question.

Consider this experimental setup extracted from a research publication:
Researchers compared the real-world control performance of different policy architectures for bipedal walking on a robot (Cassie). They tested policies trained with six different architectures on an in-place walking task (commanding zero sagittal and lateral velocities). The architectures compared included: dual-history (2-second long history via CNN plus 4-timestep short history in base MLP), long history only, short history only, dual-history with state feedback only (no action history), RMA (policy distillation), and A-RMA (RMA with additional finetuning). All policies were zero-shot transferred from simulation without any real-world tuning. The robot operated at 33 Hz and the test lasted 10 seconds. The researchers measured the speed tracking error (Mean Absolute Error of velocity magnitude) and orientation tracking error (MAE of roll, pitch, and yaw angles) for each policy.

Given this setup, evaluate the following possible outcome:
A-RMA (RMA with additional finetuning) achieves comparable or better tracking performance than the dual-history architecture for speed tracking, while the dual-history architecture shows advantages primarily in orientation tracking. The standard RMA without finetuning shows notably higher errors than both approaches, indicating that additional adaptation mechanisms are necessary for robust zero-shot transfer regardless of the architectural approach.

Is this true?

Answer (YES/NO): NO